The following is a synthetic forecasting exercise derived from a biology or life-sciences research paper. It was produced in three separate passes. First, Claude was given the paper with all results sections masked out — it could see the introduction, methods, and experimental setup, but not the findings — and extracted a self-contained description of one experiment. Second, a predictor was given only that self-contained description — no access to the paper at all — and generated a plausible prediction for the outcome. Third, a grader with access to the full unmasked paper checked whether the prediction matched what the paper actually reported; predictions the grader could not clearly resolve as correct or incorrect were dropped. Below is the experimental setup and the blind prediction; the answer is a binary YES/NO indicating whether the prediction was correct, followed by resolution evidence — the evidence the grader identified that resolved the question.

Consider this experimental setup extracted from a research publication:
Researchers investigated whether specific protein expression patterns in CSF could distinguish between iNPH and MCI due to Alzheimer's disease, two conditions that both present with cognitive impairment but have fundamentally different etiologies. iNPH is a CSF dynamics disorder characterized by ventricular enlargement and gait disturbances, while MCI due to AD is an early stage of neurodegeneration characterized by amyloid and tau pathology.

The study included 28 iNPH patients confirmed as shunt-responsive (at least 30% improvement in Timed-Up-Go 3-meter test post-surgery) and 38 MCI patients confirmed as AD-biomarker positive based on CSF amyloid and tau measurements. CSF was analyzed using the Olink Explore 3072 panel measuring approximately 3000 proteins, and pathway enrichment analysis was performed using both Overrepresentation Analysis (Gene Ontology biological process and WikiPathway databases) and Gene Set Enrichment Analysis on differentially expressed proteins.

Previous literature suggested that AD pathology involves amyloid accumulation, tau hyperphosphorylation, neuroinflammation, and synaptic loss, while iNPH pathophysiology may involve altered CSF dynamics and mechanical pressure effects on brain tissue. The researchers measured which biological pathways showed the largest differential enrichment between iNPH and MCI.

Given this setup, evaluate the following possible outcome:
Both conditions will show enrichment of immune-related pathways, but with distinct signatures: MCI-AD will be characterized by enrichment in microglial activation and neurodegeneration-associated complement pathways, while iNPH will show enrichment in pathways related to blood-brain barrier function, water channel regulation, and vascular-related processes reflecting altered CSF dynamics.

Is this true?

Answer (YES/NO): NO